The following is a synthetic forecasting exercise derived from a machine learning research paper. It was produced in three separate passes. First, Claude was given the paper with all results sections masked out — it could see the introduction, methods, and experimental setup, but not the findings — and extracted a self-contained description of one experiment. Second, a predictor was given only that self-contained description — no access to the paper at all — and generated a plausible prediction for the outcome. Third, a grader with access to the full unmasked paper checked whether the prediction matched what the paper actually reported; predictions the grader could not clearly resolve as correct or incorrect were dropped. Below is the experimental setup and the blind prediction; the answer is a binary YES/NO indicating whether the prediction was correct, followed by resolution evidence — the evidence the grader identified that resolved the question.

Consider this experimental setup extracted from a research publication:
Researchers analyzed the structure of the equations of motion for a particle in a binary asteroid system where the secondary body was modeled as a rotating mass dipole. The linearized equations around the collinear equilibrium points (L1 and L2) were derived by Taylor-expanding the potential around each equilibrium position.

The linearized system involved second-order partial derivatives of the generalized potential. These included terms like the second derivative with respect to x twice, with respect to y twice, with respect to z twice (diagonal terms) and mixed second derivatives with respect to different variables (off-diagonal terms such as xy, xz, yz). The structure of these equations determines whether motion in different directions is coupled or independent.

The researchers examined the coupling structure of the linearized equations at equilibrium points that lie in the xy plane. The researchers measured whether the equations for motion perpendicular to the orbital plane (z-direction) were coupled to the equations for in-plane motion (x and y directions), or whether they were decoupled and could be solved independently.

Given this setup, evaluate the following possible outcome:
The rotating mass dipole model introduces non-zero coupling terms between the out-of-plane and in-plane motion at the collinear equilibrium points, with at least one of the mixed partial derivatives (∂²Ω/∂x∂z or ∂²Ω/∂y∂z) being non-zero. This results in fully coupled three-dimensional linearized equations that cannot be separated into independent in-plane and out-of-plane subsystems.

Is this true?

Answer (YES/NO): NO